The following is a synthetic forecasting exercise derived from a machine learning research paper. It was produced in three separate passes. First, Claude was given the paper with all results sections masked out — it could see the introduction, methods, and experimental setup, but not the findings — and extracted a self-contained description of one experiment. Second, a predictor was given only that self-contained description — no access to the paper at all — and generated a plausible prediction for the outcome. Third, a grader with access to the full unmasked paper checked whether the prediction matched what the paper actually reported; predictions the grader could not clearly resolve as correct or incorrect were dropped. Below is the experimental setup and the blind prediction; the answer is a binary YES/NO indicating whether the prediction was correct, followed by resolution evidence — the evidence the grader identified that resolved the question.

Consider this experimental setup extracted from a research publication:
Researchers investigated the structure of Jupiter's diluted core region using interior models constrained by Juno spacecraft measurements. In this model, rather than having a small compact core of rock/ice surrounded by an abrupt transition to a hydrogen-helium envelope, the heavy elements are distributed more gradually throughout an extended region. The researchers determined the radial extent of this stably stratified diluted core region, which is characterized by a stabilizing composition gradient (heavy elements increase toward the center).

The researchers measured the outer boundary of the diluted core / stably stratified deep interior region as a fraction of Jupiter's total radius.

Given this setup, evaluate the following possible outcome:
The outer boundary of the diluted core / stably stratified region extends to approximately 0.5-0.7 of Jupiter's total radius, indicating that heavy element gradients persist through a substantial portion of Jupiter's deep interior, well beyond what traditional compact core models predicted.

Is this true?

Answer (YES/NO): YES